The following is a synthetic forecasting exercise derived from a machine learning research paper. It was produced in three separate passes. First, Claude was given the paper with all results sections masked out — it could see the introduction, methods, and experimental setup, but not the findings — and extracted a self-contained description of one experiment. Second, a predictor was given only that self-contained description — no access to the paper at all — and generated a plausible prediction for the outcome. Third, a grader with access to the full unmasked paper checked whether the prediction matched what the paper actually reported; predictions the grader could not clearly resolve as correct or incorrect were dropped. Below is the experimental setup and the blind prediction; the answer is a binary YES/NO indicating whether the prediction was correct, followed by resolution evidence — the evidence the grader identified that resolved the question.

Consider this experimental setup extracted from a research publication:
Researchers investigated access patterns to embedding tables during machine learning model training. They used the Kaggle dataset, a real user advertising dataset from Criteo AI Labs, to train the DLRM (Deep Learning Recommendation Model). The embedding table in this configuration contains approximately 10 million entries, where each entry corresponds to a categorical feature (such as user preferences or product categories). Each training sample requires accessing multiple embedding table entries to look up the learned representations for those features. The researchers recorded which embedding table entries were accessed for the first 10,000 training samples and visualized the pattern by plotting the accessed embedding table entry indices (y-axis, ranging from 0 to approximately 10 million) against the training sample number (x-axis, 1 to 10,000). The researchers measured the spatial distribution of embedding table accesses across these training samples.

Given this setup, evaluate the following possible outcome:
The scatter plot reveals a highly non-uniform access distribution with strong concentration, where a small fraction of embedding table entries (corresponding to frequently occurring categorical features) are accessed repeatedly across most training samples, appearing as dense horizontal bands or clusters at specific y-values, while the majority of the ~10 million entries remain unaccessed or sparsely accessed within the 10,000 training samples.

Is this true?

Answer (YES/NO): NO